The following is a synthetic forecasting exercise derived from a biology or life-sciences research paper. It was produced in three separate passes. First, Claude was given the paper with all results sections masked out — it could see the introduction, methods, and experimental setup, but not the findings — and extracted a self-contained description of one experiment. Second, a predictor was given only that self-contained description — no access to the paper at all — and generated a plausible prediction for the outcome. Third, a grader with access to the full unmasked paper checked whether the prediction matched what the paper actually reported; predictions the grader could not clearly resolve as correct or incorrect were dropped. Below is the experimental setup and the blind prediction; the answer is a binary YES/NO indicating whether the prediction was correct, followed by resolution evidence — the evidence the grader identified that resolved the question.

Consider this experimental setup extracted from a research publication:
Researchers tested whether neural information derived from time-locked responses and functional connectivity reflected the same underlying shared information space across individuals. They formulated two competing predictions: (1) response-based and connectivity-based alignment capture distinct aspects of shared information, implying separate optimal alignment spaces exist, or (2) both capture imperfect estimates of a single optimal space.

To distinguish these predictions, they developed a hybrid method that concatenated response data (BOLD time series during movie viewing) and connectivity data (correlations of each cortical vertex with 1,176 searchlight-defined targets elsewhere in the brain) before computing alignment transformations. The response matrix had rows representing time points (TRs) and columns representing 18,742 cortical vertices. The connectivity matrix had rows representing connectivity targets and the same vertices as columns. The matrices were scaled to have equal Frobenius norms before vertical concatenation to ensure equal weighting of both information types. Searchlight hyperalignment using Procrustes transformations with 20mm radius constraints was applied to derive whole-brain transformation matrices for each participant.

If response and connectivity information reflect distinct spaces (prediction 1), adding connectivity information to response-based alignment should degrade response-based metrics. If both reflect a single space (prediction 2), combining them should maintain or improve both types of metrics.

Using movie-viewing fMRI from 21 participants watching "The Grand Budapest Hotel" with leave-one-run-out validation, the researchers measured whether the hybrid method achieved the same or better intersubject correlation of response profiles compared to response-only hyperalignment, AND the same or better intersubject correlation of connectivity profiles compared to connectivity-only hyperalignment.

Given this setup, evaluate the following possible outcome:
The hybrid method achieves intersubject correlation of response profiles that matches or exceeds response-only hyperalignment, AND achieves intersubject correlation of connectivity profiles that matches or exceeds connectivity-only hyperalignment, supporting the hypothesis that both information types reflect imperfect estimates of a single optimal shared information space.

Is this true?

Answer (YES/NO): YES